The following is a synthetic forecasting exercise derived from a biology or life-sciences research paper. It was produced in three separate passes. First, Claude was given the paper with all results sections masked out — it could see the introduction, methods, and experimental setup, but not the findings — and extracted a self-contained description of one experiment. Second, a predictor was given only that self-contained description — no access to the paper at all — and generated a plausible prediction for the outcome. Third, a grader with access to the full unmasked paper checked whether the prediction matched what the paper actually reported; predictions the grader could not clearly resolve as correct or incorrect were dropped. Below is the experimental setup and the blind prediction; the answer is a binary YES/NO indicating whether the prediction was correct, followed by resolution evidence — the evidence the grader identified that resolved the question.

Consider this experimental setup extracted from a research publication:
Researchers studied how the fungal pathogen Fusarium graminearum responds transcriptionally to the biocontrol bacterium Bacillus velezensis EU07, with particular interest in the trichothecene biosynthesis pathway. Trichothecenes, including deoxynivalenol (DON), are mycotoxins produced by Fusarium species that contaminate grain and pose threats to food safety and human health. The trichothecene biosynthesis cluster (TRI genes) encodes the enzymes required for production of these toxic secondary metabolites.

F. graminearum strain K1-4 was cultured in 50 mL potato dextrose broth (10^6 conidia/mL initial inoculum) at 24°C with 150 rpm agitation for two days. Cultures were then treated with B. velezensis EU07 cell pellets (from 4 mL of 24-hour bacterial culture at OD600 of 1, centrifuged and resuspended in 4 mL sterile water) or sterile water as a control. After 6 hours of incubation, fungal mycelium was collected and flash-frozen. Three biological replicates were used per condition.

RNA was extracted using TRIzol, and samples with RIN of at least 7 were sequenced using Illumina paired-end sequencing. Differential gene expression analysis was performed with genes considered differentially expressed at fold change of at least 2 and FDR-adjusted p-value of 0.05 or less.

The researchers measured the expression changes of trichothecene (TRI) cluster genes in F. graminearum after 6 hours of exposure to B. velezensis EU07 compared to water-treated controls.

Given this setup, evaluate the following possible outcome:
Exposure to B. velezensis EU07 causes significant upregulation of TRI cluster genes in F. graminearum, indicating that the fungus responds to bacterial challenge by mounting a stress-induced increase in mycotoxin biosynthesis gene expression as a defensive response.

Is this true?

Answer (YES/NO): NO